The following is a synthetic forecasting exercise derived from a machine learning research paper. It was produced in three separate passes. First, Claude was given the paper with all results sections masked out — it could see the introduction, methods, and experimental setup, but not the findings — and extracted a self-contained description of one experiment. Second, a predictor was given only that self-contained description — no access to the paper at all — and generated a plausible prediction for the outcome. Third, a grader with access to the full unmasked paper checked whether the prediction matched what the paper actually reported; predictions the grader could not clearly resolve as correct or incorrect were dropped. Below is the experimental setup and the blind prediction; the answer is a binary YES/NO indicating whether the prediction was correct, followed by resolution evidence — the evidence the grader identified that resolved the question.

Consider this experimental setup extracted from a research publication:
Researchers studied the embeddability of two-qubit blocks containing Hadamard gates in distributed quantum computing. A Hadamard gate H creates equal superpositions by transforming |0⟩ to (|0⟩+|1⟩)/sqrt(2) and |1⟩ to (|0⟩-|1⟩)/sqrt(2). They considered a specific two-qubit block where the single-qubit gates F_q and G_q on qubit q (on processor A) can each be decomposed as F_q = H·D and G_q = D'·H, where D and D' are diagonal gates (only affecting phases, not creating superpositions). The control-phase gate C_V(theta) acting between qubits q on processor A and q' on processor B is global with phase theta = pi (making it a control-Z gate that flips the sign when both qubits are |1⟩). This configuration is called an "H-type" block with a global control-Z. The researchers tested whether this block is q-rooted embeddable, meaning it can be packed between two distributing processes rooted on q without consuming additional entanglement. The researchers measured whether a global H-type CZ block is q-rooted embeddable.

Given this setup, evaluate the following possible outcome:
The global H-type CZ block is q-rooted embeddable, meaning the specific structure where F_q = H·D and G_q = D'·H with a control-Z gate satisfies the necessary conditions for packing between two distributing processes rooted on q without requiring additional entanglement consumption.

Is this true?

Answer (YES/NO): YES